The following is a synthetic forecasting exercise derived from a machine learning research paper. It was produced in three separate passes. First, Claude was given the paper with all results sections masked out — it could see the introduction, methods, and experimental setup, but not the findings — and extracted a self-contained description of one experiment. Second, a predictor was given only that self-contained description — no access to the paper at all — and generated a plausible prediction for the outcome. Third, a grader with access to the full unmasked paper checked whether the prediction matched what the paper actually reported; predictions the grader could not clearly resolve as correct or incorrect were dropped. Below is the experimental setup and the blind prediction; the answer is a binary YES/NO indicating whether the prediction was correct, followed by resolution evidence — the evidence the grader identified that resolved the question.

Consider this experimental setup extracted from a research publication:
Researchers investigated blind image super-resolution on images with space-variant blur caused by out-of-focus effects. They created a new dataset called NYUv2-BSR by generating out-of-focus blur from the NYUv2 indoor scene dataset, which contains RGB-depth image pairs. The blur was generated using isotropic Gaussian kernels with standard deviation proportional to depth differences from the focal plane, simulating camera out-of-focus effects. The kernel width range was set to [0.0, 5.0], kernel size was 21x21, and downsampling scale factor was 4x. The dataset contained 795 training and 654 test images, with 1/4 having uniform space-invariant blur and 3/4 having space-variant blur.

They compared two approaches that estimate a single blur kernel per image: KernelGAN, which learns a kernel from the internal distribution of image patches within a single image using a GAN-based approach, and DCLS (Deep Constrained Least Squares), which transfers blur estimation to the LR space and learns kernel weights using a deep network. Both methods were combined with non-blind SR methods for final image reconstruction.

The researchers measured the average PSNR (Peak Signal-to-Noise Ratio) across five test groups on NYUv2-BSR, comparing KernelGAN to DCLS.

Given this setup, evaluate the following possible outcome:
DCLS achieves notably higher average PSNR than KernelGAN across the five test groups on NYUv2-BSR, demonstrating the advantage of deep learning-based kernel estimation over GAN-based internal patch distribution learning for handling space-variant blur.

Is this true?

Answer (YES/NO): NO